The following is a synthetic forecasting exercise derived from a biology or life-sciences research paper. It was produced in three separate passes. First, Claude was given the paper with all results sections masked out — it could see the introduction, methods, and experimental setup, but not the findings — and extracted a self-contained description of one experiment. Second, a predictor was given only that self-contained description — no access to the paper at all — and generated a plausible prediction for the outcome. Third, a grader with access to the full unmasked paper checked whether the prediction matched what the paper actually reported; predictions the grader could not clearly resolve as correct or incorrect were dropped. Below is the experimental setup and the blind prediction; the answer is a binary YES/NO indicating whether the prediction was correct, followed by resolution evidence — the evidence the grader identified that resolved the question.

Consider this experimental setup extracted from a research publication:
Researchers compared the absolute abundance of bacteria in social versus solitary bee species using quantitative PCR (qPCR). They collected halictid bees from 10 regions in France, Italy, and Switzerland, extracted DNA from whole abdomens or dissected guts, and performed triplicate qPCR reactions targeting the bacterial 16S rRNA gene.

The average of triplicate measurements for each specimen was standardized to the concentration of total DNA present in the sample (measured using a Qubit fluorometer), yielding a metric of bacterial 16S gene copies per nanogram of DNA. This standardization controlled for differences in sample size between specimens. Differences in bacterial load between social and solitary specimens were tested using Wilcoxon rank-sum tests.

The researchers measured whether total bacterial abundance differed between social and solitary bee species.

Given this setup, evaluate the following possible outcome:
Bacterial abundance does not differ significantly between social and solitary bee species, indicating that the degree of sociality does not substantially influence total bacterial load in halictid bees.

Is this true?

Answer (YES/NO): YES